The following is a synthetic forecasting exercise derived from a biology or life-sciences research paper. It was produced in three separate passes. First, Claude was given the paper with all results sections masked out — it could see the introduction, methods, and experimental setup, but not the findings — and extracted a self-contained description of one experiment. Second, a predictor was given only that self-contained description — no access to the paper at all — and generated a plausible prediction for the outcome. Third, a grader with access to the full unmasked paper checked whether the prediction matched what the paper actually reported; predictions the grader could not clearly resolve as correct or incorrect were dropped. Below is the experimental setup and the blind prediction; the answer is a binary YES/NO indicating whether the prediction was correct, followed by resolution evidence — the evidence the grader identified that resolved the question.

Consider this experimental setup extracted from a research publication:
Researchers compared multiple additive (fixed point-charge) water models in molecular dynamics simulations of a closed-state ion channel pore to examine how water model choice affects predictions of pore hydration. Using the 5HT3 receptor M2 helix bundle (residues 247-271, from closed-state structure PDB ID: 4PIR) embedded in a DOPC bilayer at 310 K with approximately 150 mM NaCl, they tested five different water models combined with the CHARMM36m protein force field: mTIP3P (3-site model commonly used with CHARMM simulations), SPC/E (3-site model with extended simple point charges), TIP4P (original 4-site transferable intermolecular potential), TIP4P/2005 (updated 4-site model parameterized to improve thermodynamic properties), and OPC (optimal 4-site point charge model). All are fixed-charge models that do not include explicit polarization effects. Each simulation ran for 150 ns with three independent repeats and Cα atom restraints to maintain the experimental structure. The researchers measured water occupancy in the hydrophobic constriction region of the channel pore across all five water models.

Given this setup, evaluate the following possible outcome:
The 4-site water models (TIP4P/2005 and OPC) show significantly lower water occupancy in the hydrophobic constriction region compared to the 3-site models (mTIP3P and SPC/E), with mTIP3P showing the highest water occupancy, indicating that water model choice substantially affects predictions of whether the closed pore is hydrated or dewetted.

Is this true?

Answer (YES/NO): NO